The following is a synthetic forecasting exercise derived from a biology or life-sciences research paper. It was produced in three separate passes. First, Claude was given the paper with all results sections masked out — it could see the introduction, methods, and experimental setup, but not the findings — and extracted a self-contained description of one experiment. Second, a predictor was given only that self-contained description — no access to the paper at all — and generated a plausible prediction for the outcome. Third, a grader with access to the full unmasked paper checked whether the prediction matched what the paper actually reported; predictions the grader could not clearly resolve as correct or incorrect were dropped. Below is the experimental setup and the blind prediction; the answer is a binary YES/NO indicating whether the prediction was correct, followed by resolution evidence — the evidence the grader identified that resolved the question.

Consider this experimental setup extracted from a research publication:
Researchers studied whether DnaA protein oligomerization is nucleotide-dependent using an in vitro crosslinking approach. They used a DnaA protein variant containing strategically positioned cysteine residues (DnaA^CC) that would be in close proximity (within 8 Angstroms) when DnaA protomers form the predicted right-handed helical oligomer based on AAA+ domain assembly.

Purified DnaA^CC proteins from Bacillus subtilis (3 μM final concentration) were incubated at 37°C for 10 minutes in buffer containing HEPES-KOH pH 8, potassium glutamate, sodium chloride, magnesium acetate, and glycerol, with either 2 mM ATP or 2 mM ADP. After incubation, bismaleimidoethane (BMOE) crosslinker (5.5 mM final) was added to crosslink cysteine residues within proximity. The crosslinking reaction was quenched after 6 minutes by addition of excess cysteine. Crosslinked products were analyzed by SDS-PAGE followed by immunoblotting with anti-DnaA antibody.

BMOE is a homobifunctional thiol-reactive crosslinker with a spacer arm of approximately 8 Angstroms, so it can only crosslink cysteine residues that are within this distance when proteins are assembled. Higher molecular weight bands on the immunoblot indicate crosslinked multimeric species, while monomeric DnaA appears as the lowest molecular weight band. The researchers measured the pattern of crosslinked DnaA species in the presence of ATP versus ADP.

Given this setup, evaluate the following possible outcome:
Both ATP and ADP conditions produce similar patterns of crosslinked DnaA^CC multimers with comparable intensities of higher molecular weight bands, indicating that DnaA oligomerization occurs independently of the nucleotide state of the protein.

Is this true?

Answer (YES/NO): NO